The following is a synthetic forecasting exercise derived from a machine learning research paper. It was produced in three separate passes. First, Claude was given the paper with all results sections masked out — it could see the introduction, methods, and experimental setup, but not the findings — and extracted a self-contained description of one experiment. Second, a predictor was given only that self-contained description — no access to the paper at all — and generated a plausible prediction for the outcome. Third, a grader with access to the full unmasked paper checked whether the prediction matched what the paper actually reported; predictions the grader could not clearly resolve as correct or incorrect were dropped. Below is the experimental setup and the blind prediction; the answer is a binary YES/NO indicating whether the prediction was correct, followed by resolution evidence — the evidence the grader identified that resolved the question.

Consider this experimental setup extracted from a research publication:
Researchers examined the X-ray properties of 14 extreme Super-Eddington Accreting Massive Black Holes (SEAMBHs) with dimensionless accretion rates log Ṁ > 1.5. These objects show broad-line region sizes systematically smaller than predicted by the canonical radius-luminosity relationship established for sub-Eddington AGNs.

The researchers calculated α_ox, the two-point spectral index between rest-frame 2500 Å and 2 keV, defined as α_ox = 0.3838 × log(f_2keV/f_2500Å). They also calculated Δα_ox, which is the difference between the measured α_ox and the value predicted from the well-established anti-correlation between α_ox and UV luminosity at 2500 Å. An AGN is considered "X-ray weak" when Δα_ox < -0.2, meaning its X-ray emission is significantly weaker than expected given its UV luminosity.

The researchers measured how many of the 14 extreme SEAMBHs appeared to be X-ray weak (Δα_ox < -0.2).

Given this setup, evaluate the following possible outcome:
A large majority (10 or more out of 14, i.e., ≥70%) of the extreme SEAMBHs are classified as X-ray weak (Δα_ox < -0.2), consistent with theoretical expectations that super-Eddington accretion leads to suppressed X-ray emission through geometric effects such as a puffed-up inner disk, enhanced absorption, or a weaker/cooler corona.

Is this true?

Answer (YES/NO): NO